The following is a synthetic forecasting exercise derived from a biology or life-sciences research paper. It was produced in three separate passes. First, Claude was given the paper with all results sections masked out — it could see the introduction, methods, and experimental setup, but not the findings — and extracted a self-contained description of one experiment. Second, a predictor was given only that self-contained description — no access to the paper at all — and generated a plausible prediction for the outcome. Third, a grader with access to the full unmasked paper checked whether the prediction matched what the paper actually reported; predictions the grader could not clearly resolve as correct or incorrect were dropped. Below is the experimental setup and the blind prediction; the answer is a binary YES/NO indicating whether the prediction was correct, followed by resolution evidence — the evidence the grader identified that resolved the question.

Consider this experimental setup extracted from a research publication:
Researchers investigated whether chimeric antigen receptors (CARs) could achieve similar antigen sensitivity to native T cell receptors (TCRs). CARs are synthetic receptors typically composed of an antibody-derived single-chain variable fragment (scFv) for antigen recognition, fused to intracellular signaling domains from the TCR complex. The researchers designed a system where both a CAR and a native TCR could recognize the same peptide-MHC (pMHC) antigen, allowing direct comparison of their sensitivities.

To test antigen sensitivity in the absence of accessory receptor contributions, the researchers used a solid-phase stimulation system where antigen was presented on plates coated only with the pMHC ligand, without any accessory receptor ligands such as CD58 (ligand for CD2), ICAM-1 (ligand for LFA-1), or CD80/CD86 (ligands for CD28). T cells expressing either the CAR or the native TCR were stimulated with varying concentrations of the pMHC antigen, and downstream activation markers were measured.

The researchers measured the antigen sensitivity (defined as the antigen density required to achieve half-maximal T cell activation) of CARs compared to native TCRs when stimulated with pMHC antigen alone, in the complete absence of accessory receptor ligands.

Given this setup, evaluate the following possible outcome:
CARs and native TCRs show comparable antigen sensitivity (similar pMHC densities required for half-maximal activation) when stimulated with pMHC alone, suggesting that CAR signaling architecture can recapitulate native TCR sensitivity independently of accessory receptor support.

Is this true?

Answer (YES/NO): YES